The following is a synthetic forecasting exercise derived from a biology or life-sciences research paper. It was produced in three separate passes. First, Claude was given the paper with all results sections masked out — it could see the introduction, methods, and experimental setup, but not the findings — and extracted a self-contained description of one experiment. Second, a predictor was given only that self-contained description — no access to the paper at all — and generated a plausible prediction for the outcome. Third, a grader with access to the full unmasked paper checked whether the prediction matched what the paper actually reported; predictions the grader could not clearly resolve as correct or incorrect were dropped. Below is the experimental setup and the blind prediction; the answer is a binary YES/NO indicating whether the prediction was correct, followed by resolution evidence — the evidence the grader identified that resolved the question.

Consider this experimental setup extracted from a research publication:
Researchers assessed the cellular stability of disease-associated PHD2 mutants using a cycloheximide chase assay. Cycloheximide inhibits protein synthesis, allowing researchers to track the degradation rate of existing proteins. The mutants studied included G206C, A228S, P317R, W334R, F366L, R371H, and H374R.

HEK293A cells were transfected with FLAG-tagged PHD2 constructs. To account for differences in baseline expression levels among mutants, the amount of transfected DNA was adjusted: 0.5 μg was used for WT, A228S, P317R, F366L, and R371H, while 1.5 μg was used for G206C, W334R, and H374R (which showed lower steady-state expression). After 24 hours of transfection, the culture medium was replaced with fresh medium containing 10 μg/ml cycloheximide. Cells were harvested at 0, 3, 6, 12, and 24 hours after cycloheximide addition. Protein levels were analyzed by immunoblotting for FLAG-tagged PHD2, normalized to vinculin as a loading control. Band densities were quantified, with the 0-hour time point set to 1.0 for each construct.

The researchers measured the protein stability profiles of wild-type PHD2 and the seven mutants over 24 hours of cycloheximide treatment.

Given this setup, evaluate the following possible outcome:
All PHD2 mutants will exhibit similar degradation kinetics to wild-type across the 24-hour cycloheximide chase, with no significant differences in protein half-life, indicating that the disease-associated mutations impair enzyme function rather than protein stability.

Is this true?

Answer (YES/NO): NO